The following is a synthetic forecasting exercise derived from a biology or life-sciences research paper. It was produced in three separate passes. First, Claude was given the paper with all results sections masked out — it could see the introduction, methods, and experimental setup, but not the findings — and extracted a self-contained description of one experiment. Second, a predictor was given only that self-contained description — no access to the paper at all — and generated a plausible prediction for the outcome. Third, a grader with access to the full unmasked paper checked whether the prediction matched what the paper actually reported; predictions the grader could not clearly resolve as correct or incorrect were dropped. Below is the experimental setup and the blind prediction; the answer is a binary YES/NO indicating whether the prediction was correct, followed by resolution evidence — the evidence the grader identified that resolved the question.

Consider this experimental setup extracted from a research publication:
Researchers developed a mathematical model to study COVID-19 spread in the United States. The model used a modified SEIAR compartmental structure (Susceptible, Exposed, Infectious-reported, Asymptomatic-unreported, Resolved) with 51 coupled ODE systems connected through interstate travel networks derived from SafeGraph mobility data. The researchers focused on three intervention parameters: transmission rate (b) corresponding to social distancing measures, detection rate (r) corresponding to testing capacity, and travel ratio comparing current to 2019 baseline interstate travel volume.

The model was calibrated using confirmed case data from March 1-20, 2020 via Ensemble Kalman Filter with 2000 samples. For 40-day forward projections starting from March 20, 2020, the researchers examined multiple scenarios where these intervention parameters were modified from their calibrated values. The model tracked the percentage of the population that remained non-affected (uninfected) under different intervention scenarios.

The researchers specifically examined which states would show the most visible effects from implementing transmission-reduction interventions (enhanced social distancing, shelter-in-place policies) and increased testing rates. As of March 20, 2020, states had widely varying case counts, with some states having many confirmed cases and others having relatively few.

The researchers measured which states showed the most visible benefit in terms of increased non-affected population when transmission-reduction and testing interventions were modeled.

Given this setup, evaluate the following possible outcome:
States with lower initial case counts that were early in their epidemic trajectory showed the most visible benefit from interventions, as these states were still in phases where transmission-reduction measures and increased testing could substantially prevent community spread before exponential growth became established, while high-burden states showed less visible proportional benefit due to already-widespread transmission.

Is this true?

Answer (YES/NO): YES